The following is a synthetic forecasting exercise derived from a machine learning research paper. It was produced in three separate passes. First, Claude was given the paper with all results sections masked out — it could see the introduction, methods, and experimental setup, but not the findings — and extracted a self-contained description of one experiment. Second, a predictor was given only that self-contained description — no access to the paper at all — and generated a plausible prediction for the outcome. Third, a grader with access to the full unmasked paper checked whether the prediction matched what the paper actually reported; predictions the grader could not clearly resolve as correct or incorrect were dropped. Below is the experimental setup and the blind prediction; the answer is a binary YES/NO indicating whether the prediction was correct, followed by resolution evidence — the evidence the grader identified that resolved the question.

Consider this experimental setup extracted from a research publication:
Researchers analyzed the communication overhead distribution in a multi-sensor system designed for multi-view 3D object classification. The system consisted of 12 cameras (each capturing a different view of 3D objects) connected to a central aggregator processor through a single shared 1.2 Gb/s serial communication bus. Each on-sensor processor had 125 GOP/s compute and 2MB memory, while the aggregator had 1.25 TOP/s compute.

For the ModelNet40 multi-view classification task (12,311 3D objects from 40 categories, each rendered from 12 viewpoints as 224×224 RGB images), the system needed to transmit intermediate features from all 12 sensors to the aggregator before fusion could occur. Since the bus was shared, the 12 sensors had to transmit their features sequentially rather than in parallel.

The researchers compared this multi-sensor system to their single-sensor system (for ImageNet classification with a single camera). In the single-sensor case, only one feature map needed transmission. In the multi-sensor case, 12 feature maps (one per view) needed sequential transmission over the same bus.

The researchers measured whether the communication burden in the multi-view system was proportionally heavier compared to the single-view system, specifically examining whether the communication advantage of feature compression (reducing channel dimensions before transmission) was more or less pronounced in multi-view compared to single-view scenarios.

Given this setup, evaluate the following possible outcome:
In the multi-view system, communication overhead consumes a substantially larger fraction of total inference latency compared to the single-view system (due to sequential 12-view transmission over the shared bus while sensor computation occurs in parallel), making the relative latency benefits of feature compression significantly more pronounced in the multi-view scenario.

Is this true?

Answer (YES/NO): YES